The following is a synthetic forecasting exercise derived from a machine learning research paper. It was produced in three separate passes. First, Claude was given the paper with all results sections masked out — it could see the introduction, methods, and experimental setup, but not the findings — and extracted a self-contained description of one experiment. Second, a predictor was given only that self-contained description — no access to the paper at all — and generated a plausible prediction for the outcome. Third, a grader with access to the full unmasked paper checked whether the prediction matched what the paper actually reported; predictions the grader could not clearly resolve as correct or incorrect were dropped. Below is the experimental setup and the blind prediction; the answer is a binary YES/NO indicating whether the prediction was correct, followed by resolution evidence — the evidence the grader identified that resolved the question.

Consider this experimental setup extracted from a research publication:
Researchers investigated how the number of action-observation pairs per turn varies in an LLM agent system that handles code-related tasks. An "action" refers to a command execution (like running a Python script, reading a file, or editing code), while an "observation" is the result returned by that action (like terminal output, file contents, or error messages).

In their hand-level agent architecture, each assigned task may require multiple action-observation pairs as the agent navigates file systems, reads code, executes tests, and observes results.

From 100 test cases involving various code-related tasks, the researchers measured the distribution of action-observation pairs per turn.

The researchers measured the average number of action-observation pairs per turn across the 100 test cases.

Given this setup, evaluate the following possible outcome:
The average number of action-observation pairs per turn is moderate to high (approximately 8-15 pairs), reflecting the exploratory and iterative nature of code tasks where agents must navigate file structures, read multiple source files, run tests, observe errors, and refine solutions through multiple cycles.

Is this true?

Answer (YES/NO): NO